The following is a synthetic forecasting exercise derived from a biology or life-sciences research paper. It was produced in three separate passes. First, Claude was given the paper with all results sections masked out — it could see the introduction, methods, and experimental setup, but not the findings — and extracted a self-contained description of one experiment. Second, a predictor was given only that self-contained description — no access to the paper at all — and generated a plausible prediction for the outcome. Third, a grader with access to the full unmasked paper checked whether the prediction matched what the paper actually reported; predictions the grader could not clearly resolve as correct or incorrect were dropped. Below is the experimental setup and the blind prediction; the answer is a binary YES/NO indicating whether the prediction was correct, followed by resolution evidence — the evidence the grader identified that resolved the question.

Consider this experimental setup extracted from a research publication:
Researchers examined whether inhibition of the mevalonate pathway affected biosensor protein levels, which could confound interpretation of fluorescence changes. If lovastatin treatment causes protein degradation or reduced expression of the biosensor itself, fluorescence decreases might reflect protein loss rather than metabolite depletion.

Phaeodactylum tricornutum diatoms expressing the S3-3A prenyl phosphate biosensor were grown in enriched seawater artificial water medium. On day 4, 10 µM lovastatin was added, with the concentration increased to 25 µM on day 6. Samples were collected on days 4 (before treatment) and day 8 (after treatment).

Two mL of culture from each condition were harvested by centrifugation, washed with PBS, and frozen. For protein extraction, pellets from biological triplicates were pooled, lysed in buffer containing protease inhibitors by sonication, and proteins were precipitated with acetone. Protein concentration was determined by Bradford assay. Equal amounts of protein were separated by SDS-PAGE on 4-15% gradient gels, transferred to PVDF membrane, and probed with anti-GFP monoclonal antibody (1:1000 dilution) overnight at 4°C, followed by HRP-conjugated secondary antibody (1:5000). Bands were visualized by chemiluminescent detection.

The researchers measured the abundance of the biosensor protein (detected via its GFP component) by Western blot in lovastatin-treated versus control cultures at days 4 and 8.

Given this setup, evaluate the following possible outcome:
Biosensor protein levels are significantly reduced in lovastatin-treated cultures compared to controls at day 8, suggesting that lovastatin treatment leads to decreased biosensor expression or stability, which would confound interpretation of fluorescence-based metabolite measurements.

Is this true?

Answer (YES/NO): NO